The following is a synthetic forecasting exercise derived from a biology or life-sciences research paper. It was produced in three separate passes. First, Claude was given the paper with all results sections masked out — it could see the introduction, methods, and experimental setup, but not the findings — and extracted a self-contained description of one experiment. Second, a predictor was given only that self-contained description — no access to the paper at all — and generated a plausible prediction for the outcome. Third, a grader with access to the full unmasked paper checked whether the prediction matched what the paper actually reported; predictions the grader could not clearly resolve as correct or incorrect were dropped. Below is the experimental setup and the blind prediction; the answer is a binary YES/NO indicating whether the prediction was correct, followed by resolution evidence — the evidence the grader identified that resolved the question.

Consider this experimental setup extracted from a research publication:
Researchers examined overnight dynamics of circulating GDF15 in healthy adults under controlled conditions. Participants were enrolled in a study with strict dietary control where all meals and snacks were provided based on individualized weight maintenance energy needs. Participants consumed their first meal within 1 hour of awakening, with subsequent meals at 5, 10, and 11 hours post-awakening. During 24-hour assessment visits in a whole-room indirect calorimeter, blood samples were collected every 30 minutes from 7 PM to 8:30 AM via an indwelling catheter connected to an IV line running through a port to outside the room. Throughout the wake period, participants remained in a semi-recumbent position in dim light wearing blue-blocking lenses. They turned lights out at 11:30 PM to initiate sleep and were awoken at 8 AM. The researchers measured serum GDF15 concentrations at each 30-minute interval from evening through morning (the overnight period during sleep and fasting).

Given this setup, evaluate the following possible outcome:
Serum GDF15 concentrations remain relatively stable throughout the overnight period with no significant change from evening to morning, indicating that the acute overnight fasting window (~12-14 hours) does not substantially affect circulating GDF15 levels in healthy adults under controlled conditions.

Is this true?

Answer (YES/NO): YES